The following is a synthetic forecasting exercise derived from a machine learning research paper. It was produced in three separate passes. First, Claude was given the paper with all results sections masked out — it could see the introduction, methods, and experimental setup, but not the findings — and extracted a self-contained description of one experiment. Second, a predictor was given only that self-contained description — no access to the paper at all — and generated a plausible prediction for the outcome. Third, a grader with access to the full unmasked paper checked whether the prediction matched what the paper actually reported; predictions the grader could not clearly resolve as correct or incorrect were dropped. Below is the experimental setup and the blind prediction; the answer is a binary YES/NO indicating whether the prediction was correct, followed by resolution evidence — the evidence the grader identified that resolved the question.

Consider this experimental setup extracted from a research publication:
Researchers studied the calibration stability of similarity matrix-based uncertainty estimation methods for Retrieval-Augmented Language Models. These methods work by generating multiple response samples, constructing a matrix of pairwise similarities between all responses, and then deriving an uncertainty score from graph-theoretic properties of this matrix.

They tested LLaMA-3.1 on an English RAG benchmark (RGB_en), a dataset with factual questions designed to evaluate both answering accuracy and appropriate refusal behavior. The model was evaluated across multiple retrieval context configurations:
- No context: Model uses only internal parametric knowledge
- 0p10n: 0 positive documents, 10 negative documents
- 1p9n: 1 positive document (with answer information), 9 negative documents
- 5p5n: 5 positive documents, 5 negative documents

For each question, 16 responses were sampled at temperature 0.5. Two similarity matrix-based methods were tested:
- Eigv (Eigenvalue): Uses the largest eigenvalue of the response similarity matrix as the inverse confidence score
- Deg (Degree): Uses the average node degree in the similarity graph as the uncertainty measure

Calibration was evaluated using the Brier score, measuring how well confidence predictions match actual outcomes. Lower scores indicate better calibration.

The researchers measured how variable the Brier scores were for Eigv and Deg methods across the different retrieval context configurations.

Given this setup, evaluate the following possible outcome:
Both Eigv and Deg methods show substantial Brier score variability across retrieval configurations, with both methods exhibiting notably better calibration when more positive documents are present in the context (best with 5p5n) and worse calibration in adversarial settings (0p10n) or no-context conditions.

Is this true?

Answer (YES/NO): NO